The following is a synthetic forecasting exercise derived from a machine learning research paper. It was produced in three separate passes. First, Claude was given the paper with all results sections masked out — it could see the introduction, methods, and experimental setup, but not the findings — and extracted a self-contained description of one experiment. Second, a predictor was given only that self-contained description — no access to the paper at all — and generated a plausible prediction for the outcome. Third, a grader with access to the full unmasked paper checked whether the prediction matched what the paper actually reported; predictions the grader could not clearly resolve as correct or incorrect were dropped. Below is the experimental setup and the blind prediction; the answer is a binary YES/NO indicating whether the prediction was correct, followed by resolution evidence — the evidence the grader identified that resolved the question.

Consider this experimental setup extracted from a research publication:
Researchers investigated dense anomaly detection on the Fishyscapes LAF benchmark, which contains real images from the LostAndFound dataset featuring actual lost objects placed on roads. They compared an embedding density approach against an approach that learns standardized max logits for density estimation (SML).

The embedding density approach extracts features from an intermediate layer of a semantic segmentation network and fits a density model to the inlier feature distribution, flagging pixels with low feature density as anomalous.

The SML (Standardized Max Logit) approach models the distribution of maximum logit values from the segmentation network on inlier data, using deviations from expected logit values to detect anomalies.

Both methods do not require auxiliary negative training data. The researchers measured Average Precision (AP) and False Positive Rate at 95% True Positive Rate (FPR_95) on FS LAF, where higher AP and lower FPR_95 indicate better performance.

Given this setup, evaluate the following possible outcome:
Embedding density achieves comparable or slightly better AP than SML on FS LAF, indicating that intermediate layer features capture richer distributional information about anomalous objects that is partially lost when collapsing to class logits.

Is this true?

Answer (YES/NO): NO